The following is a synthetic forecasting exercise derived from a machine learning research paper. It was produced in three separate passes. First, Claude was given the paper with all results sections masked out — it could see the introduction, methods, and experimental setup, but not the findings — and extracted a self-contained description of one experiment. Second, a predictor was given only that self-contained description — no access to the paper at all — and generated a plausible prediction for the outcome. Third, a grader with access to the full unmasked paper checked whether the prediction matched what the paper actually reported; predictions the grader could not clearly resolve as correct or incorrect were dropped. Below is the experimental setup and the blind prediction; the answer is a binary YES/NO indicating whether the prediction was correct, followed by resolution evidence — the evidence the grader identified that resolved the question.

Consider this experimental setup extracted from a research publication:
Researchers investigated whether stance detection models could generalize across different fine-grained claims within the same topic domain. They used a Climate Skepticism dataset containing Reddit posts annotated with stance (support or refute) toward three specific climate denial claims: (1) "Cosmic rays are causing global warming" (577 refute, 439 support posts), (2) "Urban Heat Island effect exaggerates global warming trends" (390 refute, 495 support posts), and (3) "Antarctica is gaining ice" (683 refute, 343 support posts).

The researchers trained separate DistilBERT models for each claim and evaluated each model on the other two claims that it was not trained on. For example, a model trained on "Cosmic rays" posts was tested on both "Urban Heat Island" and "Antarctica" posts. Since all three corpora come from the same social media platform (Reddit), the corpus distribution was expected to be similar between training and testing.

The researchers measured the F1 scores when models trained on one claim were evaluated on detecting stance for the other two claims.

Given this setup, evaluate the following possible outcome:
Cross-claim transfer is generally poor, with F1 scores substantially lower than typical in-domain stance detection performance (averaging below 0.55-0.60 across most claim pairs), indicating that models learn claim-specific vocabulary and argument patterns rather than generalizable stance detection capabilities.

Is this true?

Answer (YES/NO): YES